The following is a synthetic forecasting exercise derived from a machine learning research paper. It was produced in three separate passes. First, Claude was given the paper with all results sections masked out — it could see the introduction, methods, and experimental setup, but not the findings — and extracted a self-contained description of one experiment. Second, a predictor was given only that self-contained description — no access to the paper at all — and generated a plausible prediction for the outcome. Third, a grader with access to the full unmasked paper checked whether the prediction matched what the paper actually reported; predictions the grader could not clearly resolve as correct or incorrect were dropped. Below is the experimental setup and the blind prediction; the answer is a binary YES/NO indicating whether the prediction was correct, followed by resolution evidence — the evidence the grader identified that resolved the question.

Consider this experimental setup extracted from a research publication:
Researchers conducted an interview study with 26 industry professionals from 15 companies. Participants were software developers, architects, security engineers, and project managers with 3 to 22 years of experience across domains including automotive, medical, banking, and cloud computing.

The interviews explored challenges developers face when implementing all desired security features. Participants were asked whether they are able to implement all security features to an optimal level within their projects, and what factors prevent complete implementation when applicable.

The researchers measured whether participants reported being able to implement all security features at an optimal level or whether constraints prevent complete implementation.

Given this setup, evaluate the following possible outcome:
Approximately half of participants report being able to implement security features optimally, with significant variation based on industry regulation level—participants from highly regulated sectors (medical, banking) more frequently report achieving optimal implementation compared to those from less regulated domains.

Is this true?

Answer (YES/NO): NO